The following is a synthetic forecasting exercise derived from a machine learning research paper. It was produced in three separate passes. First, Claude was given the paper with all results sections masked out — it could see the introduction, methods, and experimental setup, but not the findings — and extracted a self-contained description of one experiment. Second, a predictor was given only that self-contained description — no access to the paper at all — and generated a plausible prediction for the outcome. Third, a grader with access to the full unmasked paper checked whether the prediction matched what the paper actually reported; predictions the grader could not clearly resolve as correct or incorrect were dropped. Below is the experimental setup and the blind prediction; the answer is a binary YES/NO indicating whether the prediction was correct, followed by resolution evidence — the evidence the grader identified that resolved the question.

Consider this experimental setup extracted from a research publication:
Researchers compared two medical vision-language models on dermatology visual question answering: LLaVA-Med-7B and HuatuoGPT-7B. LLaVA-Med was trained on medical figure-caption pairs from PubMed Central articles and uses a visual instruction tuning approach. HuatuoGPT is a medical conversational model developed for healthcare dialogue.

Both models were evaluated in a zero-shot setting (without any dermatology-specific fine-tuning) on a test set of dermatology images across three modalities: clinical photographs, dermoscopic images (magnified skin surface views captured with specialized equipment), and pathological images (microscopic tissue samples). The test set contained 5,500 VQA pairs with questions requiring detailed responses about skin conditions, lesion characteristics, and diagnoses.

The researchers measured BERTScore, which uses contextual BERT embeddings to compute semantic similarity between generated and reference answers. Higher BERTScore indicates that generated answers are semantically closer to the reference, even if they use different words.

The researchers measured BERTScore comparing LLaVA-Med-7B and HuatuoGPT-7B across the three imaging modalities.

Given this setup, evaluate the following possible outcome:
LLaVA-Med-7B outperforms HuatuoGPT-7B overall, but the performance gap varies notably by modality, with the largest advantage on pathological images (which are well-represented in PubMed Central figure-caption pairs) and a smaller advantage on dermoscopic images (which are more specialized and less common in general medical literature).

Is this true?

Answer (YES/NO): NO